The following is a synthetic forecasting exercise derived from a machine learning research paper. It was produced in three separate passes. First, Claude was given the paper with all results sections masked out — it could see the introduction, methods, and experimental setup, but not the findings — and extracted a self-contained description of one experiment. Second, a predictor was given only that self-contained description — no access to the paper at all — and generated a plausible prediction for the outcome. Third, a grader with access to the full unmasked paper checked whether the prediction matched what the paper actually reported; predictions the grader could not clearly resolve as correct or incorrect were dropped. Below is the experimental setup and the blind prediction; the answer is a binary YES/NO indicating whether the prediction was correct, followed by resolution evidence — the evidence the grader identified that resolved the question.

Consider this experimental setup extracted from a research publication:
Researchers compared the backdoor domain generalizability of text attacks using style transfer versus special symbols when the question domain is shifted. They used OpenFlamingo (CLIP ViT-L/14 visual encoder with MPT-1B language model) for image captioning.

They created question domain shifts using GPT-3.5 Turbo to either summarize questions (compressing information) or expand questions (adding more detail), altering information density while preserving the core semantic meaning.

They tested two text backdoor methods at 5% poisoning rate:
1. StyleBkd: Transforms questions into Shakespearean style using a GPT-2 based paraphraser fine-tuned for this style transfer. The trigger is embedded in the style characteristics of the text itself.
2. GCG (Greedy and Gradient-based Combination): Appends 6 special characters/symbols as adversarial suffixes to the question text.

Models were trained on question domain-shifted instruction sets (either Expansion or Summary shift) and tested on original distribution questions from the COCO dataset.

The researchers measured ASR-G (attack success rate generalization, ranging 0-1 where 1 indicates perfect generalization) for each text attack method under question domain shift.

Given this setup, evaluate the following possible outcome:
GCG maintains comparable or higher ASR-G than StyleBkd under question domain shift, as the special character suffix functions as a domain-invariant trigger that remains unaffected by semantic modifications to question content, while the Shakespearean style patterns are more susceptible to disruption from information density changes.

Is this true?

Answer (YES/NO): YES